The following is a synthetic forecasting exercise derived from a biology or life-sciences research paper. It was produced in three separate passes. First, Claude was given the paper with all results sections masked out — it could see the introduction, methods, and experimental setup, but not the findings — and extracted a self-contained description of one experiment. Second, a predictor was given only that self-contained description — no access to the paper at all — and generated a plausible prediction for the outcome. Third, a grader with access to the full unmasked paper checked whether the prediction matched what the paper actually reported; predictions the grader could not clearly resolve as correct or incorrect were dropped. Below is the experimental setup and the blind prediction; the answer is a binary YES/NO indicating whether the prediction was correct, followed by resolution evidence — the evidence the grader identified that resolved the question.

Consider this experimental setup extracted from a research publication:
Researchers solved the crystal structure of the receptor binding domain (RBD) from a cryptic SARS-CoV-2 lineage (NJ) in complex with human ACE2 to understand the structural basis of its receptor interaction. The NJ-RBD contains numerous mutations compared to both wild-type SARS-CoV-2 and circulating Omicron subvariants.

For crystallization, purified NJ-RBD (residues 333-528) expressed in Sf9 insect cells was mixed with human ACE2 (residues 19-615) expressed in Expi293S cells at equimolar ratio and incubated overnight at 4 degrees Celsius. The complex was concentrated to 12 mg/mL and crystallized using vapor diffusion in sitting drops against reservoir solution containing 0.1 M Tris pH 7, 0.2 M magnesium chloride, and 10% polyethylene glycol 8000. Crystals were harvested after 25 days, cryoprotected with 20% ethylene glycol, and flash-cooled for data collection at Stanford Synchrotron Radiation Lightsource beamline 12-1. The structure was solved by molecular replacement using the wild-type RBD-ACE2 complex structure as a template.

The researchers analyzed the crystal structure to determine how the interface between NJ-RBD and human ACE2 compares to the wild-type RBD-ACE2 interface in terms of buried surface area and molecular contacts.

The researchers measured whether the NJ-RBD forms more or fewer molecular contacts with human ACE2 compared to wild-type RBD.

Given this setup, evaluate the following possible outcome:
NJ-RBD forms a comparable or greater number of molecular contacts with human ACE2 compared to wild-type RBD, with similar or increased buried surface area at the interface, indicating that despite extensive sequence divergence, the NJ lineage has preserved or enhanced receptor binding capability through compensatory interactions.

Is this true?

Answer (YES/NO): YES